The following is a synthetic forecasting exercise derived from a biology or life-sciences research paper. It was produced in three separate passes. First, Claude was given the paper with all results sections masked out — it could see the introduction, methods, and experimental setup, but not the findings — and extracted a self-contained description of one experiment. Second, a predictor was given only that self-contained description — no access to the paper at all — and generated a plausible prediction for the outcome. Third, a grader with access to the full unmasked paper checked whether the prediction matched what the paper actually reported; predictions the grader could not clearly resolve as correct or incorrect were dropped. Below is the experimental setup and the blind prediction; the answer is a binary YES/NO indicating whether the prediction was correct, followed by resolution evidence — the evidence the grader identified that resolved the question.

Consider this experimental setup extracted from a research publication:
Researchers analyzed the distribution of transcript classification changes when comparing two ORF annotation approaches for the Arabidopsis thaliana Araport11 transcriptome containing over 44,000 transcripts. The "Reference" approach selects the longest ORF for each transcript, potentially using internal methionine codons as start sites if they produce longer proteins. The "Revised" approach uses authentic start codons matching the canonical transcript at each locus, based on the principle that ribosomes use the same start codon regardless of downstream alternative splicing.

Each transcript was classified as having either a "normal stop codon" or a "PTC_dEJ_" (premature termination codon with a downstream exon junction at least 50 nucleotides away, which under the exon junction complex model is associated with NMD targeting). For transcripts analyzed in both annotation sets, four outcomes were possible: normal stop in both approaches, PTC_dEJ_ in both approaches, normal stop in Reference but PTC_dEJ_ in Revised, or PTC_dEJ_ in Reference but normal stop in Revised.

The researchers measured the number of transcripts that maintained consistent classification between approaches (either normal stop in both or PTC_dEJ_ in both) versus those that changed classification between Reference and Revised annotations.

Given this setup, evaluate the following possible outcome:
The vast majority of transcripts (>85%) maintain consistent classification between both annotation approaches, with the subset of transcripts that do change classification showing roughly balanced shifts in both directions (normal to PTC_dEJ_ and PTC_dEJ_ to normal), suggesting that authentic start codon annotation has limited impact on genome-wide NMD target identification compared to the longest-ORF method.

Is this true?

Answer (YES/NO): NO